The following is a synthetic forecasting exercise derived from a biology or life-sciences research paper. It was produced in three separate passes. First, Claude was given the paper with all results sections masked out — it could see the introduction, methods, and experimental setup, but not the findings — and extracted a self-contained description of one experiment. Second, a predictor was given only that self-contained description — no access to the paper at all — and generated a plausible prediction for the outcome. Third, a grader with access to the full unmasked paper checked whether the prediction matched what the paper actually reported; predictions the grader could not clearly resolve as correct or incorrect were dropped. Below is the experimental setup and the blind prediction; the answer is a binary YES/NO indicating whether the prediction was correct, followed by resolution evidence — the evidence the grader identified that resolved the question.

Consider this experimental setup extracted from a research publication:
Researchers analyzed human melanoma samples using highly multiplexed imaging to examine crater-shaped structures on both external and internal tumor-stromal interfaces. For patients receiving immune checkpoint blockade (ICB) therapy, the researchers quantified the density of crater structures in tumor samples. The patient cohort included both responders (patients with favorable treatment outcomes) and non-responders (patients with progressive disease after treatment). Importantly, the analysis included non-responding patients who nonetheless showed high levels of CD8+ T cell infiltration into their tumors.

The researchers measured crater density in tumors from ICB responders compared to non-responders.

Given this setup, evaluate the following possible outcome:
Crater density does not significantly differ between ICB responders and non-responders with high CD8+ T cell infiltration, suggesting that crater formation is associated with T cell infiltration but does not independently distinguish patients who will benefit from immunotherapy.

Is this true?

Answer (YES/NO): NO